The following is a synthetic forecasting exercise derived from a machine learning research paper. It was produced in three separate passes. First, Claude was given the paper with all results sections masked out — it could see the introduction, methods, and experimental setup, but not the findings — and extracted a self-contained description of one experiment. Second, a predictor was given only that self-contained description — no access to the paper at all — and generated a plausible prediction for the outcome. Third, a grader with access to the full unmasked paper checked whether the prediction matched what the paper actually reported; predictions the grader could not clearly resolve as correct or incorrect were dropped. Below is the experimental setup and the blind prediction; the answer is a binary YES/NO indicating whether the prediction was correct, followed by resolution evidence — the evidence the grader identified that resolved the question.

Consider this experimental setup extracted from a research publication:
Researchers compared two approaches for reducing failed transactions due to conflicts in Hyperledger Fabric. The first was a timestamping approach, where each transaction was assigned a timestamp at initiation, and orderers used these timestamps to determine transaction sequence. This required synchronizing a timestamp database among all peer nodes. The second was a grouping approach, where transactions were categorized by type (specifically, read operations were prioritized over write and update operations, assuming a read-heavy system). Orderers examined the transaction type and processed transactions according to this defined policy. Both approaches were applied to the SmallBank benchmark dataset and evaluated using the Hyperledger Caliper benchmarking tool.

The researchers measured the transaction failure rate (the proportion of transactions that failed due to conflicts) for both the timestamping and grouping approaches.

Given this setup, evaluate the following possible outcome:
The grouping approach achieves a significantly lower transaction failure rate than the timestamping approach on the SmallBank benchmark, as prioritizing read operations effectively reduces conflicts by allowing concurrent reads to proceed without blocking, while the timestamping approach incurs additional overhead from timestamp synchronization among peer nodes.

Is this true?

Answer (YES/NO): NO